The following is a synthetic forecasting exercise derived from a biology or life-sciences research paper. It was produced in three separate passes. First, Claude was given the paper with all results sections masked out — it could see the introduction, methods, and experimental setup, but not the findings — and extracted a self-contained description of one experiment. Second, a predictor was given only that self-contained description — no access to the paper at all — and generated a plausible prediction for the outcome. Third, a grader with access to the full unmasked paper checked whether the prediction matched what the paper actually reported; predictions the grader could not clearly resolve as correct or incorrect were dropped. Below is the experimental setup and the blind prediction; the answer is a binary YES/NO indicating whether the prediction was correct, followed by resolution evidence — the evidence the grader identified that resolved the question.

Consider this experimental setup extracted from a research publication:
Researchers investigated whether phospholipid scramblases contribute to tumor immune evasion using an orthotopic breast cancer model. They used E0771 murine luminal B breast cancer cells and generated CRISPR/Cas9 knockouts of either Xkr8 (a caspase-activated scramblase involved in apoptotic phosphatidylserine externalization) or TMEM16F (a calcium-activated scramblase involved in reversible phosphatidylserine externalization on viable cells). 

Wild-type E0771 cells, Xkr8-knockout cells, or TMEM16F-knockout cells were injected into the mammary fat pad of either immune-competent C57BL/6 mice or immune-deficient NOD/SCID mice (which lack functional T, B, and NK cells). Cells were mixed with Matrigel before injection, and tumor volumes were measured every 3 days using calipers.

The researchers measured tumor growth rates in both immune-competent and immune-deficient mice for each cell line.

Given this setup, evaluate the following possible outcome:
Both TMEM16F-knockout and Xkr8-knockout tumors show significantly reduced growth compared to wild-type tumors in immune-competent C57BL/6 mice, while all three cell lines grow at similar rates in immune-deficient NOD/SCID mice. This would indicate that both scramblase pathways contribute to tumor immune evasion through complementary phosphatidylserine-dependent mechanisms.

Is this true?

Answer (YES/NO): YES